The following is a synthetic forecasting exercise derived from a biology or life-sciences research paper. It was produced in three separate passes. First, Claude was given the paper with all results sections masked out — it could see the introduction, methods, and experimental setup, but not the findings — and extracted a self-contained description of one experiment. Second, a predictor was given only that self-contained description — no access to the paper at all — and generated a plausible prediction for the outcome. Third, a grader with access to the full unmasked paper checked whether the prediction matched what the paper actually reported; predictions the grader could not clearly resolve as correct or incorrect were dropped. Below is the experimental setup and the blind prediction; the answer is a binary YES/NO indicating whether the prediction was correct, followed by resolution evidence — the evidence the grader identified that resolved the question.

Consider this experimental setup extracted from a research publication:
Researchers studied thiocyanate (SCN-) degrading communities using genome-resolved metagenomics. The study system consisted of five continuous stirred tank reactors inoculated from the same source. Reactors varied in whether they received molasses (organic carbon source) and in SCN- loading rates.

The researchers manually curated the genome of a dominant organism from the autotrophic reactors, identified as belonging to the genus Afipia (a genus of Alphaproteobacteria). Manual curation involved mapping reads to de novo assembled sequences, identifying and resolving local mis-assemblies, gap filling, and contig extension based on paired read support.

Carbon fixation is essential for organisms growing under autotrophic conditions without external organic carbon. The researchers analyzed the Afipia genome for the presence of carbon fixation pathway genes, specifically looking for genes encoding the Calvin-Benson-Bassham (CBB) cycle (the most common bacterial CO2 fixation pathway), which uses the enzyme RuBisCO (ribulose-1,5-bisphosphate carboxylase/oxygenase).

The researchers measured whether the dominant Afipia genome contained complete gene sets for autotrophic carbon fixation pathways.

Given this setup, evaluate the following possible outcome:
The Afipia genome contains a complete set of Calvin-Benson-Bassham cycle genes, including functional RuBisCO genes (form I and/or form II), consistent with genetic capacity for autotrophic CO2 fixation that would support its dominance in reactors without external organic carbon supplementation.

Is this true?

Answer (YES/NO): YES